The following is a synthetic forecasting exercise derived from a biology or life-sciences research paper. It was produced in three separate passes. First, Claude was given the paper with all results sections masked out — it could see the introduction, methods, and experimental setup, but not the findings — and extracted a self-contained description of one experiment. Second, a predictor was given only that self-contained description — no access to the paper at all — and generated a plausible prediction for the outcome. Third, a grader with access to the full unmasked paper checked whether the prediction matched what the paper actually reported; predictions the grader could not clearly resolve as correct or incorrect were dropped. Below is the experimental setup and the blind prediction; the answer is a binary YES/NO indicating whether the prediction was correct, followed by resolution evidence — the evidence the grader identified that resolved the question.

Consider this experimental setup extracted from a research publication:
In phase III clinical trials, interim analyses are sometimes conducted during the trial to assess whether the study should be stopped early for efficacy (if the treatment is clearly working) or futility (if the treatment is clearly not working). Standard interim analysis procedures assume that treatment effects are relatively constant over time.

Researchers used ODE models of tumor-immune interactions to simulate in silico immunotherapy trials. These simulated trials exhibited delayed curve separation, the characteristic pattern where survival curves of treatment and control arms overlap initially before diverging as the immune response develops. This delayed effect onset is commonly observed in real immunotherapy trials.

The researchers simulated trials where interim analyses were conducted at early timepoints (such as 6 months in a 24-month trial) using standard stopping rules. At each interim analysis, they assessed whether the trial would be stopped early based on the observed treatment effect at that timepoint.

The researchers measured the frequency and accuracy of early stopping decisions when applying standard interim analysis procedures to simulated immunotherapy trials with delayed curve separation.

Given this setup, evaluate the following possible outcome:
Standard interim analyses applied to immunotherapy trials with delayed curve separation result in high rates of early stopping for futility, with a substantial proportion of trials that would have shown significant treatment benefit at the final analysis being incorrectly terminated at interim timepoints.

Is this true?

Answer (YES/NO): NO